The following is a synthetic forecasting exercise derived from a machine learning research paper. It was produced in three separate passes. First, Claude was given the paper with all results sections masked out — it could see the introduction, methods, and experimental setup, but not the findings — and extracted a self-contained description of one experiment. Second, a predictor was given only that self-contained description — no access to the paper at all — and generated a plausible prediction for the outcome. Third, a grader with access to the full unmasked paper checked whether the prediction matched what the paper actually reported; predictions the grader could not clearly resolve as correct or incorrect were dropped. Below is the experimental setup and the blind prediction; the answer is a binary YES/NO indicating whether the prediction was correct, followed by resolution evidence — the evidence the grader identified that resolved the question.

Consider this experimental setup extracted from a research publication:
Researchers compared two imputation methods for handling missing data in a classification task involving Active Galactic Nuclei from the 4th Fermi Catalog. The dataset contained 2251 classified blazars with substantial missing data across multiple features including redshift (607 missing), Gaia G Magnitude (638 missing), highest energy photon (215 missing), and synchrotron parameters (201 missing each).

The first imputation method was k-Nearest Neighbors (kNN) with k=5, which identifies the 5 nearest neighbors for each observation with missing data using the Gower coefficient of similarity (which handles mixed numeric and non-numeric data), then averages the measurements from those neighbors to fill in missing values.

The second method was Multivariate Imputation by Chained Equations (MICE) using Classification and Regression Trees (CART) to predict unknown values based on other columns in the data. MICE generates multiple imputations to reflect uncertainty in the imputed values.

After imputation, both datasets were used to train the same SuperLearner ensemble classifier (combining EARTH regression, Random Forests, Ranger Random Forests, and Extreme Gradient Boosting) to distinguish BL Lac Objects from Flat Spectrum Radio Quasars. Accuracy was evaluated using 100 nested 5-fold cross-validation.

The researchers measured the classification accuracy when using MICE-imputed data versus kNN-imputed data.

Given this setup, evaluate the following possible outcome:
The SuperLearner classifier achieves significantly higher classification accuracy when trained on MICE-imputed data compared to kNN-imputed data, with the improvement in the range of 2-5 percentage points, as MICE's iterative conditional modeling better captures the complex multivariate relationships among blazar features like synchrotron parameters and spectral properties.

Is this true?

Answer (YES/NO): NO